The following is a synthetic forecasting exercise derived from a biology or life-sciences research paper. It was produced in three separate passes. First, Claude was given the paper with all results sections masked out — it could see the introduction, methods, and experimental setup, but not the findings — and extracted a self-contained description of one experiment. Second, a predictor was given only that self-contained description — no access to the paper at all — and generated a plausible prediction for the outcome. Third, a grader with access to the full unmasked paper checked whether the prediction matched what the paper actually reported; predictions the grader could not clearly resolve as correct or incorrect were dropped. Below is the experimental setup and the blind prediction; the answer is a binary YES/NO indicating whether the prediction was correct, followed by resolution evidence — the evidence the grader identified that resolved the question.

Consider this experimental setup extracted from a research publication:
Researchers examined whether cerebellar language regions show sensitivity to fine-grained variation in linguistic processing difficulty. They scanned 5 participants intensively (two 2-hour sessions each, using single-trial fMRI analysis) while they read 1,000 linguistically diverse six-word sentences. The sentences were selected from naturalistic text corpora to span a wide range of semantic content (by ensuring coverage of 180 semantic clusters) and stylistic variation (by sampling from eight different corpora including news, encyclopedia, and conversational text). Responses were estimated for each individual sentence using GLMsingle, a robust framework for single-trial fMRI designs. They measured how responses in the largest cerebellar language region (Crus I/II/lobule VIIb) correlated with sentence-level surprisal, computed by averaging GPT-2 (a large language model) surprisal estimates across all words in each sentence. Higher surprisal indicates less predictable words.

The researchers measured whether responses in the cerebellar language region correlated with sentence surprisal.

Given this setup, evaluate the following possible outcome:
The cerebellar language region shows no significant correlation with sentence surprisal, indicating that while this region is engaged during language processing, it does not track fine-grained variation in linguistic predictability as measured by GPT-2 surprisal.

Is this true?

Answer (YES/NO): NO